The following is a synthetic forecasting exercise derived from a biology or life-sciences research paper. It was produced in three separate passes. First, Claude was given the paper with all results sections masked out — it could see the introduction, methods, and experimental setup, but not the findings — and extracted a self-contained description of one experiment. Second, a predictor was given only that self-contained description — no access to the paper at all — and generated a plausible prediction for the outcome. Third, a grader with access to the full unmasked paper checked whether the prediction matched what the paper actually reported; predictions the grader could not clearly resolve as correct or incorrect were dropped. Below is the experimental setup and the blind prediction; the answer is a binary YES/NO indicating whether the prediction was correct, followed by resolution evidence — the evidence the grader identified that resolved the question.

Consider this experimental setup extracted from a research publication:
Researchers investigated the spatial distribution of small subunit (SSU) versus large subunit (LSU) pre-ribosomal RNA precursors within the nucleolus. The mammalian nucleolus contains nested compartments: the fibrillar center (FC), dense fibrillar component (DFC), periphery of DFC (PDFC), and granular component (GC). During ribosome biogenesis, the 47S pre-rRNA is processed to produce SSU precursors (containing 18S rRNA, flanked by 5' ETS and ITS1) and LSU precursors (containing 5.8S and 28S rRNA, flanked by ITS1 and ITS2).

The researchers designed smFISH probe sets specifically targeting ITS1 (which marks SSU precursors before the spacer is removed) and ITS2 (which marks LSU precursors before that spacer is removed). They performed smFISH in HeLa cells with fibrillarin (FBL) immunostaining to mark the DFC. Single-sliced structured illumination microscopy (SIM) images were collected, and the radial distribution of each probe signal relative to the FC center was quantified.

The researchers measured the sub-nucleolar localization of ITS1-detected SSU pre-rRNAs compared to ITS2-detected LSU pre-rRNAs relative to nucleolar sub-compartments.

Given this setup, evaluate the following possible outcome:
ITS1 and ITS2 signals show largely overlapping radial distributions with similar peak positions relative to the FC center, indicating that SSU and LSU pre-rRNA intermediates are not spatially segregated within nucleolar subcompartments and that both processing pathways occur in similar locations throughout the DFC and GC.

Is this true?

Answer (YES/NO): NO